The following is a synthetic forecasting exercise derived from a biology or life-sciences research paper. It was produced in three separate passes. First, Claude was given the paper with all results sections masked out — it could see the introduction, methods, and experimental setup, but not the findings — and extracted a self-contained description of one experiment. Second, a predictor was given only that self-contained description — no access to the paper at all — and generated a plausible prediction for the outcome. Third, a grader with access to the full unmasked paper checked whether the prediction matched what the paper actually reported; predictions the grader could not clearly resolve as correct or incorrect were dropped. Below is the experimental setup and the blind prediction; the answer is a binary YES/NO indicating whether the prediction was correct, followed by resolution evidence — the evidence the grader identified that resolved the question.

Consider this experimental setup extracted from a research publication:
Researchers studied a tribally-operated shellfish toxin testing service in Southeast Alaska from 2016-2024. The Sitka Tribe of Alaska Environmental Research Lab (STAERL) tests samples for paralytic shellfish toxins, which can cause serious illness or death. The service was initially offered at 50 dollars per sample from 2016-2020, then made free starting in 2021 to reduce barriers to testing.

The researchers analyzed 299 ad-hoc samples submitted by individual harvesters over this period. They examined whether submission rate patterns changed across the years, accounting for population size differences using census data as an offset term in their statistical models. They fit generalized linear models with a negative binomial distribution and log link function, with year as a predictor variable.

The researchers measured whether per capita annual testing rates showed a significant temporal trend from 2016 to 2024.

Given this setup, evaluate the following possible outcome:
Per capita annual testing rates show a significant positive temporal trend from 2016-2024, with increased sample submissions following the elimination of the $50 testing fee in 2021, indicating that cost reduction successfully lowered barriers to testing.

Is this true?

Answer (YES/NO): NO